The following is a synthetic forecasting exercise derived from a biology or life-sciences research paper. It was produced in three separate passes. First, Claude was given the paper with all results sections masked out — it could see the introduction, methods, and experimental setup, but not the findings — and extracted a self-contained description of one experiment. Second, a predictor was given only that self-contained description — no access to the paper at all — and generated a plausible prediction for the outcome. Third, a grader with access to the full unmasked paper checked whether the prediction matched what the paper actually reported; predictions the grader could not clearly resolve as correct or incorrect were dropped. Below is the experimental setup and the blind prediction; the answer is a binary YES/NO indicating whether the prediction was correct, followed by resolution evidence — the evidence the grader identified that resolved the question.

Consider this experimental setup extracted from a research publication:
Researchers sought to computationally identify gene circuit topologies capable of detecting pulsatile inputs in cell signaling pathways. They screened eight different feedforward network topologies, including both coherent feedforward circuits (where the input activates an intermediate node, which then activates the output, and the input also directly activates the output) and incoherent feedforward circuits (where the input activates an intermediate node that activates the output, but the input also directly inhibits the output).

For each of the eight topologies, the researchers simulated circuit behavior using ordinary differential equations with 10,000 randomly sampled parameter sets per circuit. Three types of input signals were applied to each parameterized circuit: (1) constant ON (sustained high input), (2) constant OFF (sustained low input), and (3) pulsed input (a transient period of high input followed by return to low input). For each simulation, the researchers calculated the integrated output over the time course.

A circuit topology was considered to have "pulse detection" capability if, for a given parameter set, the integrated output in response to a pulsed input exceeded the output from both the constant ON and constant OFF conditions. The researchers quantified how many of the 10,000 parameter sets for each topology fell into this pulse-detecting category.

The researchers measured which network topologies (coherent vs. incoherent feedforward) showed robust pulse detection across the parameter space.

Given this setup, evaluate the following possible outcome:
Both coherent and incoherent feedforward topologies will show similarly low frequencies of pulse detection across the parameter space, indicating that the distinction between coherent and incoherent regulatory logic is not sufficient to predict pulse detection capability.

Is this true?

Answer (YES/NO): NO